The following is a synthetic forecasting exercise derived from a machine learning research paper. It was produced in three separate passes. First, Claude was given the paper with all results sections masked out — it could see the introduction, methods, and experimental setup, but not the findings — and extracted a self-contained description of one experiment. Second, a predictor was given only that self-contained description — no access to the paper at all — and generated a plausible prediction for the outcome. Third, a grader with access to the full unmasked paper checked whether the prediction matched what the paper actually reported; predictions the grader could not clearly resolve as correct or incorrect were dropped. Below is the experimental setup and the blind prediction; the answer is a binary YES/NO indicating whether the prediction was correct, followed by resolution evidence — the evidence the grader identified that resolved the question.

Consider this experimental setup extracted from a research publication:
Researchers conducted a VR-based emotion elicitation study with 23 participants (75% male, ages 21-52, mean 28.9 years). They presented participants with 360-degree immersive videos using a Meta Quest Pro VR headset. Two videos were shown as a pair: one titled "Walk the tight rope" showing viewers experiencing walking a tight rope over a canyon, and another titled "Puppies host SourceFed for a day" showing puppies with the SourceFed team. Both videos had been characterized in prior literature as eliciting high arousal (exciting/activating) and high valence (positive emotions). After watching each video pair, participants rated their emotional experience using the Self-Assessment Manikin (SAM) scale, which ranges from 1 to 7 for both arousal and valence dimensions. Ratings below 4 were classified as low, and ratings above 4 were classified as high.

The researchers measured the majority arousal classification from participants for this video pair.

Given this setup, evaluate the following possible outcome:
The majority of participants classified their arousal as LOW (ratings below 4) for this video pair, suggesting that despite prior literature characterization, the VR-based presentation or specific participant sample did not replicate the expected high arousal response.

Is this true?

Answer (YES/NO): YES